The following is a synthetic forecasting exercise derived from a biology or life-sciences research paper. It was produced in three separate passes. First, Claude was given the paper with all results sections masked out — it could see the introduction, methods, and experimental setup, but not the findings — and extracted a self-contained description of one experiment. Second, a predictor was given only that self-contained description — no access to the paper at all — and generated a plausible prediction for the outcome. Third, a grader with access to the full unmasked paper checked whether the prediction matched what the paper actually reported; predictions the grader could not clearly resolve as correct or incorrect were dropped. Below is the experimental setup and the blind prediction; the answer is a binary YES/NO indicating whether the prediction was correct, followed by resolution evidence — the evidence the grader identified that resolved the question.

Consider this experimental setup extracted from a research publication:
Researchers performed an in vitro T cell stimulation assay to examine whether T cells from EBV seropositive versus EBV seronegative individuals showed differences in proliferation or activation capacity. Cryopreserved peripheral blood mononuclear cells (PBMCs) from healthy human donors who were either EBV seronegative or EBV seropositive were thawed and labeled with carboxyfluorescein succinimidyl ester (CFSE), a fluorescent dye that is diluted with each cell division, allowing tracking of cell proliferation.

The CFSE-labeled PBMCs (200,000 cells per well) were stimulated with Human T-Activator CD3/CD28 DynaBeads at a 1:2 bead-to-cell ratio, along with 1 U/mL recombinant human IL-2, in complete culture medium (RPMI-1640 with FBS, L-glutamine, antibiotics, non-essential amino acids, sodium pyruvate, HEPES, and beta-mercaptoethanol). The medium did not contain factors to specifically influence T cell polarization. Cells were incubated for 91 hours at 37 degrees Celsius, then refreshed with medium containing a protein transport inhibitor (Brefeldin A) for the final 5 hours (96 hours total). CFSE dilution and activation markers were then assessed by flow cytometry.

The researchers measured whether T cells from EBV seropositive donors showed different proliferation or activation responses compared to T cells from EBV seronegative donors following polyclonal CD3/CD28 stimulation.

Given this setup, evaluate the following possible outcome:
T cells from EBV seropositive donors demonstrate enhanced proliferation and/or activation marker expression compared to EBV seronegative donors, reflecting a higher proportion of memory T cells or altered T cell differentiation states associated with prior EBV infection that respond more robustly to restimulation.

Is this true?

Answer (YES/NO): YES